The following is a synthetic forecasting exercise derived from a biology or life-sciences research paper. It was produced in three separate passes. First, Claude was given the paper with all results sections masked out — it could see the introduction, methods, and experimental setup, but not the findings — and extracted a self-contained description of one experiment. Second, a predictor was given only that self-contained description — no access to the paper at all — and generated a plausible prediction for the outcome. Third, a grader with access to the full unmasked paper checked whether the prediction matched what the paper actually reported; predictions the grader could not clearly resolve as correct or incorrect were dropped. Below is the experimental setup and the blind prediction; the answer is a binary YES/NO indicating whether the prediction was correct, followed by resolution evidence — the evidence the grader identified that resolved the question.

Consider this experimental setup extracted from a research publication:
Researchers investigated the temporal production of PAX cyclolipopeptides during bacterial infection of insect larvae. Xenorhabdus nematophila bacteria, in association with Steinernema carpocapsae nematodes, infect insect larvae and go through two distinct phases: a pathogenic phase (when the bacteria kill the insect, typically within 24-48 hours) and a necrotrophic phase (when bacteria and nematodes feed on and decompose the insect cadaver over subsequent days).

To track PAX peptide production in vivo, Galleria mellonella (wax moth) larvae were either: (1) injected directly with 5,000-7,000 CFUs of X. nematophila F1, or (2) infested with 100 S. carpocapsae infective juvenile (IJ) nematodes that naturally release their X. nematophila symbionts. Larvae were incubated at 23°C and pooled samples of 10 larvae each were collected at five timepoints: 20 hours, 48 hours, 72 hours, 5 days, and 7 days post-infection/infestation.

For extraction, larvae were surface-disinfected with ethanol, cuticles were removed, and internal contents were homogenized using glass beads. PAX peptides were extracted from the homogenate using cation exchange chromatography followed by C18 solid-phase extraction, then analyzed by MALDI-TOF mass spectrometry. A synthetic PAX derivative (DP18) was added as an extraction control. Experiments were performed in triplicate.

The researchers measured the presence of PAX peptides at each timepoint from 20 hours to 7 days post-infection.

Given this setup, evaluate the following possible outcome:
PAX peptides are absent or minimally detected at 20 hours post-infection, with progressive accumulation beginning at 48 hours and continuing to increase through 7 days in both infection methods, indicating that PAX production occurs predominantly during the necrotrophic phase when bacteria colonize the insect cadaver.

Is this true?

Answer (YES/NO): NO